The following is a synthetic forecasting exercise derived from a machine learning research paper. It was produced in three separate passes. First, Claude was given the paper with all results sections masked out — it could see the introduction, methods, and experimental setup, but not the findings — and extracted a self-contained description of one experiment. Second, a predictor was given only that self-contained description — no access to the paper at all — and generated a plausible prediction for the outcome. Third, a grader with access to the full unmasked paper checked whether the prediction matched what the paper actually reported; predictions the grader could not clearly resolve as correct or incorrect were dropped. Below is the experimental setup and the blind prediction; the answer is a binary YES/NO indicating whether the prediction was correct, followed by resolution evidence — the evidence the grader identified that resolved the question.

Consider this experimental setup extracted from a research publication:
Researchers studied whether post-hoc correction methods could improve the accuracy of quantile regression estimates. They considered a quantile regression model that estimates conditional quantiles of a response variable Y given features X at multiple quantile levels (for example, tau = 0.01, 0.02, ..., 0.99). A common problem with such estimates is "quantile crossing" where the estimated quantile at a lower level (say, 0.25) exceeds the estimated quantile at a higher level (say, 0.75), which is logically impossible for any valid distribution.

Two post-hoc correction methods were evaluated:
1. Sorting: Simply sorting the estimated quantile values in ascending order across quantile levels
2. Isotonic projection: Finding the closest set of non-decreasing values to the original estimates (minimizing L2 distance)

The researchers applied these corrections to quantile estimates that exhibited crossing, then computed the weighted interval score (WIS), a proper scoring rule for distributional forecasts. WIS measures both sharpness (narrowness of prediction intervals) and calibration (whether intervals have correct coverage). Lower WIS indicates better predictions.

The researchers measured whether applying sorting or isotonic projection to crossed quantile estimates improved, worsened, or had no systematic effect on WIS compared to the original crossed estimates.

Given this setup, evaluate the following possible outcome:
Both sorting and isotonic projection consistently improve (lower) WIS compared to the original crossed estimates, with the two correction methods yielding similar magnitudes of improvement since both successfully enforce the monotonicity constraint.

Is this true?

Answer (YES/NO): NO